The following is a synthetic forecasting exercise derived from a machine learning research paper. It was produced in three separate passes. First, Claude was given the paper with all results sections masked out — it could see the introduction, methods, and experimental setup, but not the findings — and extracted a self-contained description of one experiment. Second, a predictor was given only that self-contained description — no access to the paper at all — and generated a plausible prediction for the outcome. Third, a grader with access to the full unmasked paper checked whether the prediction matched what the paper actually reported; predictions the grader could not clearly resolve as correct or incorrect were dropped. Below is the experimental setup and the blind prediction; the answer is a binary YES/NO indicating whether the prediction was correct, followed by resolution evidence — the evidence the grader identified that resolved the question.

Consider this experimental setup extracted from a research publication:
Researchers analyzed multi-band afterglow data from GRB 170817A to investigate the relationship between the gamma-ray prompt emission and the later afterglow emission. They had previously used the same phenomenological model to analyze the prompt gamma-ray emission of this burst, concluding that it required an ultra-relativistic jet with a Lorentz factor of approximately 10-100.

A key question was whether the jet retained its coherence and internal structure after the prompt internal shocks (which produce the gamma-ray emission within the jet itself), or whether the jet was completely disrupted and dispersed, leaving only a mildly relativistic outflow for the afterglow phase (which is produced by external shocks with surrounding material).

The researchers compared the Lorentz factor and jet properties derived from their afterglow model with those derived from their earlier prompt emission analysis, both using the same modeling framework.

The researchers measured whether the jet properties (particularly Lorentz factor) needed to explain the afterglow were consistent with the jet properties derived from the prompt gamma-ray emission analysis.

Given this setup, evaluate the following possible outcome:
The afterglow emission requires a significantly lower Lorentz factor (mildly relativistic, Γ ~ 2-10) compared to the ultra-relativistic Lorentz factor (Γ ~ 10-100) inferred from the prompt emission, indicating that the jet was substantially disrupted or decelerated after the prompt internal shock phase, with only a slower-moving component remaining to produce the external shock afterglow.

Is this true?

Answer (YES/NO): NO